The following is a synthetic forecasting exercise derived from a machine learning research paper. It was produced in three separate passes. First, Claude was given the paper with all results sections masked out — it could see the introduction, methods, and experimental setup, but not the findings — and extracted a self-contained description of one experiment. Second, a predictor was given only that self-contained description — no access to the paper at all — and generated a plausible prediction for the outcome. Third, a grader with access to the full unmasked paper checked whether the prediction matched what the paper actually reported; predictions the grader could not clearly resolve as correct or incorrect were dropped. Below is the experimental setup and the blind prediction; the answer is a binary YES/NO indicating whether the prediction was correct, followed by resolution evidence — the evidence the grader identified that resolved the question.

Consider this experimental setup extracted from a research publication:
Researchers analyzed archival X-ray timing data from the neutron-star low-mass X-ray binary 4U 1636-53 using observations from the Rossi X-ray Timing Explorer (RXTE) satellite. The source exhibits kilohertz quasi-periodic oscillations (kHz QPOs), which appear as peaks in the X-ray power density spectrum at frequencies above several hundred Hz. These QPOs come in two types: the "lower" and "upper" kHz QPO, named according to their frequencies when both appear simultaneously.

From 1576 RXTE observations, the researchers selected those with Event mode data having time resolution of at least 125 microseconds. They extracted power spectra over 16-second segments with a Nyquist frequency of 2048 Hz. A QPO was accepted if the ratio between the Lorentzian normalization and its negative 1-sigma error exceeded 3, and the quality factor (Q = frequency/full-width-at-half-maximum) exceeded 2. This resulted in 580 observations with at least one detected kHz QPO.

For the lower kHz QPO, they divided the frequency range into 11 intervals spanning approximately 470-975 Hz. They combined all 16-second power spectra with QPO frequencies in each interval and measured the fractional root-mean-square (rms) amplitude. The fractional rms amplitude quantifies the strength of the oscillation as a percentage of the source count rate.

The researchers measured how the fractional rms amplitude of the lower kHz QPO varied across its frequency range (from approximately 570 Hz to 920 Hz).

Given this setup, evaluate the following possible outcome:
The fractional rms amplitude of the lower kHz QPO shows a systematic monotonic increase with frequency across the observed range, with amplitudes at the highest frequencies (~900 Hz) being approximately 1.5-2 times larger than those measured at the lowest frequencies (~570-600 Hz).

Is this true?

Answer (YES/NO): NO